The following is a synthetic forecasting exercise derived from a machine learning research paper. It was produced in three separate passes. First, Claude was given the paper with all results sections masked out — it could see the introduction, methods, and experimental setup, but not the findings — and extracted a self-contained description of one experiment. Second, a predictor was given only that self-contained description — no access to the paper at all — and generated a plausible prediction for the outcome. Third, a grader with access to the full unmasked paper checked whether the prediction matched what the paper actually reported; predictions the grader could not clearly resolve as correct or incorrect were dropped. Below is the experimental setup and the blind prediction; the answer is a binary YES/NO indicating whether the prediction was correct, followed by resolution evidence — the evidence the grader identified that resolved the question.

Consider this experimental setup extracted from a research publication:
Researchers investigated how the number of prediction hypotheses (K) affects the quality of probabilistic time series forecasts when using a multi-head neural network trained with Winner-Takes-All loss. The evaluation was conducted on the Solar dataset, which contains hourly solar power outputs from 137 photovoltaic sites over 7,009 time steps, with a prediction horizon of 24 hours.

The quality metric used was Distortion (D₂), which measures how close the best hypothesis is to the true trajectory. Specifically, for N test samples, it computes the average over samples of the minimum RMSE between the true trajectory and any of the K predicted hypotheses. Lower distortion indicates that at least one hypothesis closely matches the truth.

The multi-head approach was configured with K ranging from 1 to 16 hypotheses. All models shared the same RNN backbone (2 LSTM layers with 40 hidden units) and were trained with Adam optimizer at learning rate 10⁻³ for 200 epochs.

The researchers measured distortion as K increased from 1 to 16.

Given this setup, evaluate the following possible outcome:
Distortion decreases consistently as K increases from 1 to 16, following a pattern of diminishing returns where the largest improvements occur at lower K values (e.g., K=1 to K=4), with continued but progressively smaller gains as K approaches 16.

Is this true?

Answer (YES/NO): NO